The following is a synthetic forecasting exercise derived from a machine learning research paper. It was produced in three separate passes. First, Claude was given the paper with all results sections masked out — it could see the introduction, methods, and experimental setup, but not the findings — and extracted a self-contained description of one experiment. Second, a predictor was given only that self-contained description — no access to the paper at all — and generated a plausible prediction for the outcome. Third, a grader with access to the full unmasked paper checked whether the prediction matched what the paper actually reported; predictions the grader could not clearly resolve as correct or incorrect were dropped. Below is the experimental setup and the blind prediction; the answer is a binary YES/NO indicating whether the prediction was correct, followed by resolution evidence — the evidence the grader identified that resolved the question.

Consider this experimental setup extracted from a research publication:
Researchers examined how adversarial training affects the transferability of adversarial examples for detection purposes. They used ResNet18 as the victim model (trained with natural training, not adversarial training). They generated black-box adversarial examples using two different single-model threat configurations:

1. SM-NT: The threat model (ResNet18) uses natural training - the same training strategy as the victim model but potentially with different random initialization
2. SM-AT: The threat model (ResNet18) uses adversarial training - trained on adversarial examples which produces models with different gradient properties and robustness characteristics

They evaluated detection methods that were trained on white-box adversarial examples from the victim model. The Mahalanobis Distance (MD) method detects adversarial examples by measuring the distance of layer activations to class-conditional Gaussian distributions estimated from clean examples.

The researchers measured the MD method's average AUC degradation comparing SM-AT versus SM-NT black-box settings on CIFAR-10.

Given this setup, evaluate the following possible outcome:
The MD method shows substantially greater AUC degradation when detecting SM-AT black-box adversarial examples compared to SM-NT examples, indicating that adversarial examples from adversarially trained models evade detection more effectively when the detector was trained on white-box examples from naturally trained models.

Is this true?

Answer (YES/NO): YES